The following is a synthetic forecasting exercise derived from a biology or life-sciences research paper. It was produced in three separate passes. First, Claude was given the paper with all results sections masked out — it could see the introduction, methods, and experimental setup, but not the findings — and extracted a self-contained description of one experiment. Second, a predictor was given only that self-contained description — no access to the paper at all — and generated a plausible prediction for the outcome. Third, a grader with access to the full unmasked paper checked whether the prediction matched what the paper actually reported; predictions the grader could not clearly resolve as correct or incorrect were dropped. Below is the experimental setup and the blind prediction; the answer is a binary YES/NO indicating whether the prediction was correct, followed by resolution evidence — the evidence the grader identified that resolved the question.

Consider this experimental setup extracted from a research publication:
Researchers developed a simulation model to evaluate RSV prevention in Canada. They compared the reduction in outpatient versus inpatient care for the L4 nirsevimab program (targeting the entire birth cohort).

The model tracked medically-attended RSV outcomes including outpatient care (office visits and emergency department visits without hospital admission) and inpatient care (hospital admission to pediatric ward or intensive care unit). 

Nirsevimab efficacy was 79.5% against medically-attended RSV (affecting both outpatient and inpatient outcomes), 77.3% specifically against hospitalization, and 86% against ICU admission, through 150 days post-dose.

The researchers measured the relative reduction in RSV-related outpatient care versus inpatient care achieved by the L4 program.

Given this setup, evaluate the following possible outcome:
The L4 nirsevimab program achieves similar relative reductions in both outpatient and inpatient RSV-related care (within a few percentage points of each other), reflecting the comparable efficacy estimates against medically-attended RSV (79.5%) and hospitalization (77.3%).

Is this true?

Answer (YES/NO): NO